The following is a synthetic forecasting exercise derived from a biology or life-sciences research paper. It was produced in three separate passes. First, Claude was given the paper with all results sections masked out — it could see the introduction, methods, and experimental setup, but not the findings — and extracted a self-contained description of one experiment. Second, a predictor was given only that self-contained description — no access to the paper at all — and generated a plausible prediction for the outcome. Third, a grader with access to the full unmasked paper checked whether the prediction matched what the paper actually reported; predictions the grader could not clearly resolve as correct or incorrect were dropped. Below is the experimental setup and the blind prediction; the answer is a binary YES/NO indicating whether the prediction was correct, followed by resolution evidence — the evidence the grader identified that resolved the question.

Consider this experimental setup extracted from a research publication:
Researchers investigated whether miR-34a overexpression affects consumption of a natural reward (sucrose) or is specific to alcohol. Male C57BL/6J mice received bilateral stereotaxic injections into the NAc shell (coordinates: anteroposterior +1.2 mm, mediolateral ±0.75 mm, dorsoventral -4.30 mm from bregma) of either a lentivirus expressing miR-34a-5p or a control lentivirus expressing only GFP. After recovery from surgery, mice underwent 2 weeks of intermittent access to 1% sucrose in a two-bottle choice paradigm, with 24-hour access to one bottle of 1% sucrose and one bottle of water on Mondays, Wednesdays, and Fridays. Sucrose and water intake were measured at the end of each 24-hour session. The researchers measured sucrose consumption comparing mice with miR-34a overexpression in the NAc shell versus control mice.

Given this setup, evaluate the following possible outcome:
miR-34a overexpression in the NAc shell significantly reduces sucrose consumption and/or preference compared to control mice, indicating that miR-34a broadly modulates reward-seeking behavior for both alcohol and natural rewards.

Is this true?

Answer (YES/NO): NO